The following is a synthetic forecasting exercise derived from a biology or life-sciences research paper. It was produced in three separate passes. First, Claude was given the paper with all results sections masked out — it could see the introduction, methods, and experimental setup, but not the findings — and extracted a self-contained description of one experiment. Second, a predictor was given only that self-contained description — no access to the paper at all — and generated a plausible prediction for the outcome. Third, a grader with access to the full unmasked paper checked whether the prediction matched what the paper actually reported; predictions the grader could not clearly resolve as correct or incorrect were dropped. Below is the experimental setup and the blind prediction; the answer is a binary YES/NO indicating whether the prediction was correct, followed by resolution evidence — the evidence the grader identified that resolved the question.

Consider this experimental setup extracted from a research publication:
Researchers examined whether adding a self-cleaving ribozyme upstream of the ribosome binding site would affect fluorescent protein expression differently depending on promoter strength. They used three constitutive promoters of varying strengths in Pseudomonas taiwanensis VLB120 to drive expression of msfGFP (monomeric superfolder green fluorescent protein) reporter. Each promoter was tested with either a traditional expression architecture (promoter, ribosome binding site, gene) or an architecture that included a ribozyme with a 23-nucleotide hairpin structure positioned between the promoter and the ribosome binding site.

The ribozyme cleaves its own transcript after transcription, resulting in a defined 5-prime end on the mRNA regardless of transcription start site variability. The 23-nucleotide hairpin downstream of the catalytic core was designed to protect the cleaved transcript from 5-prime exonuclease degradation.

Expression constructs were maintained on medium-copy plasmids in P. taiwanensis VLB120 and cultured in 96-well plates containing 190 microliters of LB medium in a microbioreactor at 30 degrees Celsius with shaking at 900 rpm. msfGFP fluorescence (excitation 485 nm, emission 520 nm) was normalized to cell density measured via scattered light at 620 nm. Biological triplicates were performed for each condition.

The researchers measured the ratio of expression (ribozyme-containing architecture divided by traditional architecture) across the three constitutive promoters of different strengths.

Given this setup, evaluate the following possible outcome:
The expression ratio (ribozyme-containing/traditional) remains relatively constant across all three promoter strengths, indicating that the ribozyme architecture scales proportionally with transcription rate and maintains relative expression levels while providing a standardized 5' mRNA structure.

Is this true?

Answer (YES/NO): NO